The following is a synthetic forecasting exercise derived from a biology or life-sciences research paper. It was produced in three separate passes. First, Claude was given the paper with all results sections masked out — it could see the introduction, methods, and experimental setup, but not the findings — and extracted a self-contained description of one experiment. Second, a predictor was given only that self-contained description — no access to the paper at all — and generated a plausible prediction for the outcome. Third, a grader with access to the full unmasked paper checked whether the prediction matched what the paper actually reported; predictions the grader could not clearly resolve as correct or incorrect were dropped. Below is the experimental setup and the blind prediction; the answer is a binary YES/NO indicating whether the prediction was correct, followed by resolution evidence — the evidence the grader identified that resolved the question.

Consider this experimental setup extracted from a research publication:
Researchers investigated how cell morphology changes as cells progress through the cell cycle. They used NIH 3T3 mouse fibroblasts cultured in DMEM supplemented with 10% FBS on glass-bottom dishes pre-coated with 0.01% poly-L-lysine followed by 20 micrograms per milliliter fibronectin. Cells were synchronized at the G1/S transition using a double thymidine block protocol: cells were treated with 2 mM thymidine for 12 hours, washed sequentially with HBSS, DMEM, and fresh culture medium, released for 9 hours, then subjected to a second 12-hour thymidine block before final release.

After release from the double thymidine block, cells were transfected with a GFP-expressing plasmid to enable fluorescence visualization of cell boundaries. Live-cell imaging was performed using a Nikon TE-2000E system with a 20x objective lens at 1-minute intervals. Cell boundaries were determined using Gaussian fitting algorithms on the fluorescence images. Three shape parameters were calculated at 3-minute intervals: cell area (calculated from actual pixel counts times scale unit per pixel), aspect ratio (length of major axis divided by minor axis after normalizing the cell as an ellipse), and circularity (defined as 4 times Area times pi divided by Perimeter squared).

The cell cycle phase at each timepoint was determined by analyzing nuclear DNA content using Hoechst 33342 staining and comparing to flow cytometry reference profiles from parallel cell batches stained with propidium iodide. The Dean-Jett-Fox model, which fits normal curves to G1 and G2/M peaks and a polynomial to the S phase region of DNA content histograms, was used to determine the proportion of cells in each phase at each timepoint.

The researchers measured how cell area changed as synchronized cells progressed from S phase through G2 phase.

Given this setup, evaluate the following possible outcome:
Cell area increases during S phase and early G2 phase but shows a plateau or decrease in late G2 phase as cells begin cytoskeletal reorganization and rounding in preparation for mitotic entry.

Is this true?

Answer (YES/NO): NO